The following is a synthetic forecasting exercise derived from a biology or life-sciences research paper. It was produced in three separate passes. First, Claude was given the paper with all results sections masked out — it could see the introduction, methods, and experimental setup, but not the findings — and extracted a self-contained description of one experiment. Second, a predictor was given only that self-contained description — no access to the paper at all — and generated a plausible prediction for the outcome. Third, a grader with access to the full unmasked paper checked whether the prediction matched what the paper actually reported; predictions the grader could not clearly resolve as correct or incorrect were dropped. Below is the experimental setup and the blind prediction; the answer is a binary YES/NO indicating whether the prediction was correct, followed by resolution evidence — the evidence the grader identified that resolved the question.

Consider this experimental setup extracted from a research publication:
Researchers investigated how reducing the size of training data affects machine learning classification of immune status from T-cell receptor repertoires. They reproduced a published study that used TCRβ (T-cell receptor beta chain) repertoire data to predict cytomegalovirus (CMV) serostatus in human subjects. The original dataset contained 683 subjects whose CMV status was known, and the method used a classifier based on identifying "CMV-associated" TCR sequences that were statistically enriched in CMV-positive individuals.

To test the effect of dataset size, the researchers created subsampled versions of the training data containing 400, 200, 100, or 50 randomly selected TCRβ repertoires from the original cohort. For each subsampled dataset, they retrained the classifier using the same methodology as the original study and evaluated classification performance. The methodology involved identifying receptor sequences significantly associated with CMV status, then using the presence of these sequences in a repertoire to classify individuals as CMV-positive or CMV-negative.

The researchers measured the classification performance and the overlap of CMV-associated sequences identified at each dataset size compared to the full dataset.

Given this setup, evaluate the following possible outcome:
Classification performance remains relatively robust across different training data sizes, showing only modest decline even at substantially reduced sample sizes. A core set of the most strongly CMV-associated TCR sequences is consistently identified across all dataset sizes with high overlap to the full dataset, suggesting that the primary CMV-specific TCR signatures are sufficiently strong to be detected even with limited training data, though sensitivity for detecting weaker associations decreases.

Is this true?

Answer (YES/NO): NO